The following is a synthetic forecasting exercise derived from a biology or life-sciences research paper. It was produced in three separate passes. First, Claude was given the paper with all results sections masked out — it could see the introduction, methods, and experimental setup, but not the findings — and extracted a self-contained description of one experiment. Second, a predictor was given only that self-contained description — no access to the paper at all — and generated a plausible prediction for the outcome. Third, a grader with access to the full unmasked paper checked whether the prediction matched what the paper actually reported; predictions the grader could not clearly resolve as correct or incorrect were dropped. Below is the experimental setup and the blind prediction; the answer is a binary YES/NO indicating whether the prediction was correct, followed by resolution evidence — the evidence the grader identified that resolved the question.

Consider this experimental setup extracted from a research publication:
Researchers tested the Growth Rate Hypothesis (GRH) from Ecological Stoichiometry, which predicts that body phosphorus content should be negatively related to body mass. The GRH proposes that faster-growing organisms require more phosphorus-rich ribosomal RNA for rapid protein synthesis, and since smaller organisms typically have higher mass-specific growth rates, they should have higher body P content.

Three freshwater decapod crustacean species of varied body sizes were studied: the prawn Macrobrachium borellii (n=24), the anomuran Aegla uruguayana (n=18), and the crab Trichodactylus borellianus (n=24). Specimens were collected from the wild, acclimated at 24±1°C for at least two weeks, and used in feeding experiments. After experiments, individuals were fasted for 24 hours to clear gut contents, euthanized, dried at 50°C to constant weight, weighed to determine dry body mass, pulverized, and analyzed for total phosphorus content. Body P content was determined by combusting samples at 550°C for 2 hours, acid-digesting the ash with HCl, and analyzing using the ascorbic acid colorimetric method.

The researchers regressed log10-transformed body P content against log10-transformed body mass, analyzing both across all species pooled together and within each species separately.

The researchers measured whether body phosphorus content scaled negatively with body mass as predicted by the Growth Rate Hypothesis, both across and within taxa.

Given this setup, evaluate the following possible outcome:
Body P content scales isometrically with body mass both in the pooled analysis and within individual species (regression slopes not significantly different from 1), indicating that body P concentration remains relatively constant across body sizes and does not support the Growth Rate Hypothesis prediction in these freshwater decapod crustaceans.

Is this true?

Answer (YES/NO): NO